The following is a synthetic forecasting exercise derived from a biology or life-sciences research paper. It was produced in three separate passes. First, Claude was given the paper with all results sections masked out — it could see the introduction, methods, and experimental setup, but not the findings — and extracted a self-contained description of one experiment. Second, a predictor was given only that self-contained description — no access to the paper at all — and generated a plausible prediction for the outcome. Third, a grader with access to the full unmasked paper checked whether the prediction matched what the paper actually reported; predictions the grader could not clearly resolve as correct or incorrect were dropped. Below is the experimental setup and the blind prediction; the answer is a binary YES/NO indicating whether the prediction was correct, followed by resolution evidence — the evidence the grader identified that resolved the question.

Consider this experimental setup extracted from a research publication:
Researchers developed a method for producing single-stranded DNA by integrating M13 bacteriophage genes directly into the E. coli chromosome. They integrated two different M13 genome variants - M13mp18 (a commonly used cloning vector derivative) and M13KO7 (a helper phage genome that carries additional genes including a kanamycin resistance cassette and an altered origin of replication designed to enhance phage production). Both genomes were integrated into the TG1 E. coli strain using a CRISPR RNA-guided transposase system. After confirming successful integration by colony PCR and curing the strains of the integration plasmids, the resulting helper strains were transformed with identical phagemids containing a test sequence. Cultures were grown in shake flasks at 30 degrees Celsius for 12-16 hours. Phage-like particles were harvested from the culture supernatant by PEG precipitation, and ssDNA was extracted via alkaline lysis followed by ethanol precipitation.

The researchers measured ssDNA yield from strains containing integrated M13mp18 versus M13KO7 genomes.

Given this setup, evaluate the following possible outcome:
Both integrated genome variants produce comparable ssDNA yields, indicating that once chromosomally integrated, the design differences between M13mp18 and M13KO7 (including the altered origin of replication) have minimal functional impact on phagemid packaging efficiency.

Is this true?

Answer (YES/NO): NO